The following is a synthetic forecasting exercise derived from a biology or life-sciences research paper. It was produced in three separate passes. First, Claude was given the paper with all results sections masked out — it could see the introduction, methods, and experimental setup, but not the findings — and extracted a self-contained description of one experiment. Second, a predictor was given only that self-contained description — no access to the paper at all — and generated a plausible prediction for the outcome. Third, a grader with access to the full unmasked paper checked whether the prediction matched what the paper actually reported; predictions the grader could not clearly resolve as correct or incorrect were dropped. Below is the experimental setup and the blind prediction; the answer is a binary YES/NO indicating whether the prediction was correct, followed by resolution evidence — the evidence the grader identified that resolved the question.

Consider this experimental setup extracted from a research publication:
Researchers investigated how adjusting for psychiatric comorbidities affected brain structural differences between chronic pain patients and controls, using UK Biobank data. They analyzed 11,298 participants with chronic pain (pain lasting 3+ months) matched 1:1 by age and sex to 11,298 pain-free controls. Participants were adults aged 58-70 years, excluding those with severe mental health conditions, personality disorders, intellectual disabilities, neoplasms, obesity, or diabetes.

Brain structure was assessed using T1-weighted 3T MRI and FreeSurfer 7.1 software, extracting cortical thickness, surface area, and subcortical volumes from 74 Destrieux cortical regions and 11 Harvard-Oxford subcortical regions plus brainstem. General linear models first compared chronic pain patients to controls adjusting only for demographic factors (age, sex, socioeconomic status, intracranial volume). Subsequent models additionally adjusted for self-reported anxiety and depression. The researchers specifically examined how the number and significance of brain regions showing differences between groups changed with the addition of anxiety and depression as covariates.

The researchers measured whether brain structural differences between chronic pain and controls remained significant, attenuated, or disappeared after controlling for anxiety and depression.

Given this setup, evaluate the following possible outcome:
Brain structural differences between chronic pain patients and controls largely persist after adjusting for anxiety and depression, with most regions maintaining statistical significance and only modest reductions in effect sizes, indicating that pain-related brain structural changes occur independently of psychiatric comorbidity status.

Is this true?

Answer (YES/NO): YES